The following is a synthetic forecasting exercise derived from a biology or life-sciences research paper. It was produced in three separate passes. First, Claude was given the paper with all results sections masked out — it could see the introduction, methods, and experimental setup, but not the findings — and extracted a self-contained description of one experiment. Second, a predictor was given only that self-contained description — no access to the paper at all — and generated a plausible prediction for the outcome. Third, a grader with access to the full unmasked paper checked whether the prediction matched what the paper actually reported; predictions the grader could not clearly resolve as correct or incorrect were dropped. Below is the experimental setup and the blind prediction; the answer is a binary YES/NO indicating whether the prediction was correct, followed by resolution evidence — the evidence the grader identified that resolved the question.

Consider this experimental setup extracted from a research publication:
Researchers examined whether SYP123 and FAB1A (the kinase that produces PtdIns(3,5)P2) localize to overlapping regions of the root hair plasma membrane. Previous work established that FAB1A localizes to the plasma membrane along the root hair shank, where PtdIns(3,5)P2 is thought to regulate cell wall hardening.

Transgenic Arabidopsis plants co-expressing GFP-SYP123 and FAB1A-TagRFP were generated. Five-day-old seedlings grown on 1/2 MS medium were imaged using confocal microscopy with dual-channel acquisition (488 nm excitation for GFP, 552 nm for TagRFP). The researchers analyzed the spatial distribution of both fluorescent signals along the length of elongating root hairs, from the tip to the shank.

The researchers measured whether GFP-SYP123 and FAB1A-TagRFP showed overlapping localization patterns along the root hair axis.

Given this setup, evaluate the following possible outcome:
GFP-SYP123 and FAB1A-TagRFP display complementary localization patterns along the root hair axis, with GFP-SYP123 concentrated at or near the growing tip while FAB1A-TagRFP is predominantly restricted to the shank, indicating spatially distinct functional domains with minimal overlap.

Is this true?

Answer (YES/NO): NO